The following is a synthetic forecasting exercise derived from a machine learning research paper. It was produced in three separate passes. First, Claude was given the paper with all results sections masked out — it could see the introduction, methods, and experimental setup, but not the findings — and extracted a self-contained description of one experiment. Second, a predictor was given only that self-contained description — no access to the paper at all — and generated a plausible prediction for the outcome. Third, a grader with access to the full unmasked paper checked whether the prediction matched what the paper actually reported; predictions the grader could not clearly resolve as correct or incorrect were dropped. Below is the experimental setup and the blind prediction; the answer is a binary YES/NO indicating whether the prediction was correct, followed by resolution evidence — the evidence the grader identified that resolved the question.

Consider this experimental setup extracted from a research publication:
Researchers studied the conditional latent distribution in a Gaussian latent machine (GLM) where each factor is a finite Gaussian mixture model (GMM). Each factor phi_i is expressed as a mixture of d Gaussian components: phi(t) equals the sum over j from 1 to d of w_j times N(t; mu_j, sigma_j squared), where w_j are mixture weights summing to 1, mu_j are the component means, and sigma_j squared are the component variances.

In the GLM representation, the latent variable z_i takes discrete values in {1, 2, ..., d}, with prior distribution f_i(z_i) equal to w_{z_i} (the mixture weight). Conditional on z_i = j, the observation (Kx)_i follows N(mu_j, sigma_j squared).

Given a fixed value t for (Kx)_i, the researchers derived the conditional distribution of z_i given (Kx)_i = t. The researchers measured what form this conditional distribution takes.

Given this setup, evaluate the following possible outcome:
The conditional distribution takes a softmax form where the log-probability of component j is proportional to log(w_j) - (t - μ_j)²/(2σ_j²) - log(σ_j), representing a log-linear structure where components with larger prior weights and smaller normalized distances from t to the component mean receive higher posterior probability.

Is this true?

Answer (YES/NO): YES